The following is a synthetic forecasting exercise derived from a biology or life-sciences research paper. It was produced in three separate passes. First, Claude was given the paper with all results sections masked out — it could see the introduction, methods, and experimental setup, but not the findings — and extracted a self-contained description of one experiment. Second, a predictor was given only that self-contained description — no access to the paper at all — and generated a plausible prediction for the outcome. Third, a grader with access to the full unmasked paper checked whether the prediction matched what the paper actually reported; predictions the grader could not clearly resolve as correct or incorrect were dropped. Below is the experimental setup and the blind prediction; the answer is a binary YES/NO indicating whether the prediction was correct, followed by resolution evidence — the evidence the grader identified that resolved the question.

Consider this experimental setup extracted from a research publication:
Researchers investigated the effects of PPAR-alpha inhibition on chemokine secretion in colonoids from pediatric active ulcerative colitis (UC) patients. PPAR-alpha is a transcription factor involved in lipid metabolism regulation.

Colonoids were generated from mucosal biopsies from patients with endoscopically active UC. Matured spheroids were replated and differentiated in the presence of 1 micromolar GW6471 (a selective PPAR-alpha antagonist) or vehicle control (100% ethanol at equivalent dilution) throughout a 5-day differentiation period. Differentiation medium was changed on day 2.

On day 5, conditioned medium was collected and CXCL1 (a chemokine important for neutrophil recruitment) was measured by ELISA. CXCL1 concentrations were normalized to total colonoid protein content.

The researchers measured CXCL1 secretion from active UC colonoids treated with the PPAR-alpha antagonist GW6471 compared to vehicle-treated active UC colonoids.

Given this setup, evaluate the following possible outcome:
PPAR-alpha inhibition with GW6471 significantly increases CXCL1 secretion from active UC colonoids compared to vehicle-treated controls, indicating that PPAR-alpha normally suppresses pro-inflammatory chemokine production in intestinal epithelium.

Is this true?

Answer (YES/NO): NO